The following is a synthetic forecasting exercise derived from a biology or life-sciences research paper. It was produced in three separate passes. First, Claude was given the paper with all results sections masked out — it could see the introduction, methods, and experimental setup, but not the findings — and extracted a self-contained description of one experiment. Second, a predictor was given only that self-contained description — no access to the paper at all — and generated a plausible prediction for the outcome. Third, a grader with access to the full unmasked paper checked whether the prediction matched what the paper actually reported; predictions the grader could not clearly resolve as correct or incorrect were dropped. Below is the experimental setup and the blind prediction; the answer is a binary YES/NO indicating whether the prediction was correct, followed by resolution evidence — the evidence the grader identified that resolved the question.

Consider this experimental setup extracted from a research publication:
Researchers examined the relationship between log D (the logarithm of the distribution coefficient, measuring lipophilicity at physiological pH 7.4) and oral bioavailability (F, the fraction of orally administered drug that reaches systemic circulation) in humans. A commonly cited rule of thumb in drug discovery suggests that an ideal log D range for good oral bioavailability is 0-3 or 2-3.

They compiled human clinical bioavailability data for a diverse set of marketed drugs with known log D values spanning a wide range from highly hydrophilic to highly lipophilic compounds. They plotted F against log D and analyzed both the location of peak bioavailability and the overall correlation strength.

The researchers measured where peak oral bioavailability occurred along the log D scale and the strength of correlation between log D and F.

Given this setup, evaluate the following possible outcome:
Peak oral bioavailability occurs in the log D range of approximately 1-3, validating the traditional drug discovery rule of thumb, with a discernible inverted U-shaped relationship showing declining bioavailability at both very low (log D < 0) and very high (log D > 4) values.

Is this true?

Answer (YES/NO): NO